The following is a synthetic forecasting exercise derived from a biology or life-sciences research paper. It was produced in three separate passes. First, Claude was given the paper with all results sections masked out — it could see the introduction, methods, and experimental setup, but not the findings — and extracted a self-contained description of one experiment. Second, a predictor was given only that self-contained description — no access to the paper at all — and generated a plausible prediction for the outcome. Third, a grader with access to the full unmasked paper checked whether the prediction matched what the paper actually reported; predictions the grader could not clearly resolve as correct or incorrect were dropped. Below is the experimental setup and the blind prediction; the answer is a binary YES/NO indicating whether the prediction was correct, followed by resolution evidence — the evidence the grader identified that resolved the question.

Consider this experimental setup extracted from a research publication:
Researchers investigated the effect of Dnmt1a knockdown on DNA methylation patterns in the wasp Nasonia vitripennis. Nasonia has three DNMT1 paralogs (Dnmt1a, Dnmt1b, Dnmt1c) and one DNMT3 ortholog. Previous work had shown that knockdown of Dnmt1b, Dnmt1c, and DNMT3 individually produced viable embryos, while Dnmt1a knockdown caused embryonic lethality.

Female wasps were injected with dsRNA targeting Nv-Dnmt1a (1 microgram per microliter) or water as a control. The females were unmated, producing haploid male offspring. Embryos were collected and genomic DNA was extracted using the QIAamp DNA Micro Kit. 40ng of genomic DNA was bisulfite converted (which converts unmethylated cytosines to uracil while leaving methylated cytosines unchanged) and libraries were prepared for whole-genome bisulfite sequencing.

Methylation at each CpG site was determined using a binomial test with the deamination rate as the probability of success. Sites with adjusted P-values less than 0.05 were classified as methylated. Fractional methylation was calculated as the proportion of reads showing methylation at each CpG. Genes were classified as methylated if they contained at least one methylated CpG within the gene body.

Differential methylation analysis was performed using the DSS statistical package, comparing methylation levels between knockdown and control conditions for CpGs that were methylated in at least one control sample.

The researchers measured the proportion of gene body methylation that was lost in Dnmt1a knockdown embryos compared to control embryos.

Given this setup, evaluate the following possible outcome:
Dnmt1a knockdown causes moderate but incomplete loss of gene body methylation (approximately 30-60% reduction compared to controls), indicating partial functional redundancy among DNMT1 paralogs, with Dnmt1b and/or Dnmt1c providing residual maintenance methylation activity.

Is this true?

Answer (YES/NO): NO